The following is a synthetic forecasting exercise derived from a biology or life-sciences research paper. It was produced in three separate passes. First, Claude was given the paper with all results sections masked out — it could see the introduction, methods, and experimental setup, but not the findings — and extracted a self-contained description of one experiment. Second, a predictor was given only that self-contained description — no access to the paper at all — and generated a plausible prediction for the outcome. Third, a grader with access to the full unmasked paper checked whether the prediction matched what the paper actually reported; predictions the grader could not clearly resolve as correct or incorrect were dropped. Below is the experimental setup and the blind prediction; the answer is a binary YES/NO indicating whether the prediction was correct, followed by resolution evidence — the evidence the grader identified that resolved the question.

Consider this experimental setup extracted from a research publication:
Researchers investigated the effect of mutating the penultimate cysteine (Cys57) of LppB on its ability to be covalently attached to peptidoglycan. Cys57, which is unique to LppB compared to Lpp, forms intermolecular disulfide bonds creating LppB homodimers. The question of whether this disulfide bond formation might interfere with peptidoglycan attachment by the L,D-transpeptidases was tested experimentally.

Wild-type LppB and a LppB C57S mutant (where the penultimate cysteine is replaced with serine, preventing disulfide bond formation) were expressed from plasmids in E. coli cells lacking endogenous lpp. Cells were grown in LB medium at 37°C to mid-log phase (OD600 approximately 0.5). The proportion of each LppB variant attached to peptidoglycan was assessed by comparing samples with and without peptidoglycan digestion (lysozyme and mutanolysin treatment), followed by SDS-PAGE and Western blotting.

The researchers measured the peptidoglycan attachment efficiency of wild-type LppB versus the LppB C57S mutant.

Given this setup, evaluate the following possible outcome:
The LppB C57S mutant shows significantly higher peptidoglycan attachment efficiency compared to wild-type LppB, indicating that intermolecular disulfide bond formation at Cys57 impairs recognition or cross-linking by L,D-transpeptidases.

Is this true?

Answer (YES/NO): NO